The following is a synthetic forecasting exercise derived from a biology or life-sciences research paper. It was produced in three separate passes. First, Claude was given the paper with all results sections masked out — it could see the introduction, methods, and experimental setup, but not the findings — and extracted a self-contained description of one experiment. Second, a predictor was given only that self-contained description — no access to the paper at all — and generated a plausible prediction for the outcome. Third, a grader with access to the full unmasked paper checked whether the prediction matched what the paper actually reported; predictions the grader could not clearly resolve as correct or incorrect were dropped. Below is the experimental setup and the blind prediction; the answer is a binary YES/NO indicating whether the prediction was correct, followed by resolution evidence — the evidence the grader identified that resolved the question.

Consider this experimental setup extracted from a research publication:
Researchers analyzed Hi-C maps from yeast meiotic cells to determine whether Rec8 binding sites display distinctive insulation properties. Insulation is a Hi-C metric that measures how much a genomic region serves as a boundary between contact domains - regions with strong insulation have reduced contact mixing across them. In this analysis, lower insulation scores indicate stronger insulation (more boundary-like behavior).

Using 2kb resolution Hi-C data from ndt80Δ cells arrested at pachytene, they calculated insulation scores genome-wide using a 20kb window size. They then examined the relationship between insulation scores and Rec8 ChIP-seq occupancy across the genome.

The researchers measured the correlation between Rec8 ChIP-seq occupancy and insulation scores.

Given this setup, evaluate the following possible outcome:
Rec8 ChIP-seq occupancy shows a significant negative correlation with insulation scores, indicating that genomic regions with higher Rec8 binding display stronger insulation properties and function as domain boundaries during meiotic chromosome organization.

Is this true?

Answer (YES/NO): YES